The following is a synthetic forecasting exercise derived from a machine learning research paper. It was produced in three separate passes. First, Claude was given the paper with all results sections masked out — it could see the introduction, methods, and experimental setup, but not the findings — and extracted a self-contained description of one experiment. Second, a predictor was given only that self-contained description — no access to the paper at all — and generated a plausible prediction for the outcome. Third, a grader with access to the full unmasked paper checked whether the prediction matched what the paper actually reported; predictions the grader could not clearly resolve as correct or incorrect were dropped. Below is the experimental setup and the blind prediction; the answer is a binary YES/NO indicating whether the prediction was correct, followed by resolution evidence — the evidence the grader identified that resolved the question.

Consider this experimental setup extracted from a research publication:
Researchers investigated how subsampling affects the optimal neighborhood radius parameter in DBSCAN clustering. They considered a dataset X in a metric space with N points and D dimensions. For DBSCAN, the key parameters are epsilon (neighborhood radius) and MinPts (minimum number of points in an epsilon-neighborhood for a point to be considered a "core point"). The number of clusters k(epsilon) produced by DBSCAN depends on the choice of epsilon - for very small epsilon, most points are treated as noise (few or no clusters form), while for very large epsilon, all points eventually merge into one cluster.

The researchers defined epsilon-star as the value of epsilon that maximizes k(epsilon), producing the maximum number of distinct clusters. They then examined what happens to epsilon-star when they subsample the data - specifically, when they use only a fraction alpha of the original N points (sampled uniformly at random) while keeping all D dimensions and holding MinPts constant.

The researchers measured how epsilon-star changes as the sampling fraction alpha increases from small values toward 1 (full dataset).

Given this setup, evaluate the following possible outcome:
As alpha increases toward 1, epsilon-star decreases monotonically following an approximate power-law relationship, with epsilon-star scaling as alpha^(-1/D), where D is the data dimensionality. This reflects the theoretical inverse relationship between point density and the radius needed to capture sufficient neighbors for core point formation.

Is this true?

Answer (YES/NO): NO